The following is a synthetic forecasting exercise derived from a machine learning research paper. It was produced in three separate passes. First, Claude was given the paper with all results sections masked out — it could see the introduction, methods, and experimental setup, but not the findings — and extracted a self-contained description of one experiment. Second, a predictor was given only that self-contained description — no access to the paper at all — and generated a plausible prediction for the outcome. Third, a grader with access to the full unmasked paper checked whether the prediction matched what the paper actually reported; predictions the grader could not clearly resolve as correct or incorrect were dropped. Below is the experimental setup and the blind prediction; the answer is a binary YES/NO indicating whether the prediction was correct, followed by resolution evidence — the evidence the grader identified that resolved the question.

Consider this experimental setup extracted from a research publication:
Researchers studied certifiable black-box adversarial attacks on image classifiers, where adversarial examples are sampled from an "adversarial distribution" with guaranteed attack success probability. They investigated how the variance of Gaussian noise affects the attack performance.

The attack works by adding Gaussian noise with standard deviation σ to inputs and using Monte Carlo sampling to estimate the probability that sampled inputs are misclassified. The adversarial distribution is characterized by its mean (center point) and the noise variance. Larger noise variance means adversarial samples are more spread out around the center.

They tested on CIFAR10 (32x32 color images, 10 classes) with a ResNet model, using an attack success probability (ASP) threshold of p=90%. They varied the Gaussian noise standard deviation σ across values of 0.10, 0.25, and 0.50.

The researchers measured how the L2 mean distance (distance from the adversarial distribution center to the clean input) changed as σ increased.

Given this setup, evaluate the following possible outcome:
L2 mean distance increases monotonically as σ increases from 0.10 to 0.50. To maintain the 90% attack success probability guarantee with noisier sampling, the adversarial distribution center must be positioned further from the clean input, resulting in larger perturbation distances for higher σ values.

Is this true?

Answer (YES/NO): NO